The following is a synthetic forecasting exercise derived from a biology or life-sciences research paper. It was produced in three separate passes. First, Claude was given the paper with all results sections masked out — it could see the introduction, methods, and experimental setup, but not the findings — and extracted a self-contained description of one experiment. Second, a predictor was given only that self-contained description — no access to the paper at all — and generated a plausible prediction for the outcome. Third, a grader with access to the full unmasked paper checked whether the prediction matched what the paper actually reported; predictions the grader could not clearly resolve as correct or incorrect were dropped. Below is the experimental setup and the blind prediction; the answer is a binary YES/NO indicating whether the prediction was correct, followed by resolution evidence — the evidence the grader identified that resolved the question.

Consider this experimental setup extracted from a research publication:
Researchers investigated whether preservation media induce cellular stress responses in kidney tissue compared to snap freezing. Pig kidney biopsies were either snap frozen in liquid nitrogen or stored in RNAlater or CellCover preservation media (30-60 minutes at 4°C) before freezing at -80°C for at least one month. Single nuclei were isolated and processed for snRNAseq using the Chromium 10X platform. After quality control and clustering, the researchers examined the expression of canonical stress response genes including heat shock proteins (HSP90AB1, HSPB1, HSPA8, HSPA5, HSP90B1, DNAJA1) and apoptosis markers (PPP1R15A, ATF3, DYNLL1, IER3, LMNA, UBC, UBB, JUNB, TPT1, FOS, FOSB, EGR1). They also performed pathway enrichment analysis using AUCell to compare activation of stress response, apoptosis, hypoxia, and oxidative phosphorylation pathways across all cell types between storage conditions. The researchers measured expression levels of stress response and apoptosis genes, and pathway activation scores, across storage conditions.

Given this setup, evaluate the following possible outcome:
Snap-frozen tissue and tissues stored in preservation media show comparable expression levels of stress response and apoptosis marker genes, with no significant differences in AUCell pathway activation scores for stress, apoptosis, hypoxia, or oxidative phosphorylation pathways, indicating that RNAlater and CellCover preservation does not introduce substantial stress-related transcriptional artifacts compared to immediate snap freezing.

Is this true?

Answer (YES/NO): YES